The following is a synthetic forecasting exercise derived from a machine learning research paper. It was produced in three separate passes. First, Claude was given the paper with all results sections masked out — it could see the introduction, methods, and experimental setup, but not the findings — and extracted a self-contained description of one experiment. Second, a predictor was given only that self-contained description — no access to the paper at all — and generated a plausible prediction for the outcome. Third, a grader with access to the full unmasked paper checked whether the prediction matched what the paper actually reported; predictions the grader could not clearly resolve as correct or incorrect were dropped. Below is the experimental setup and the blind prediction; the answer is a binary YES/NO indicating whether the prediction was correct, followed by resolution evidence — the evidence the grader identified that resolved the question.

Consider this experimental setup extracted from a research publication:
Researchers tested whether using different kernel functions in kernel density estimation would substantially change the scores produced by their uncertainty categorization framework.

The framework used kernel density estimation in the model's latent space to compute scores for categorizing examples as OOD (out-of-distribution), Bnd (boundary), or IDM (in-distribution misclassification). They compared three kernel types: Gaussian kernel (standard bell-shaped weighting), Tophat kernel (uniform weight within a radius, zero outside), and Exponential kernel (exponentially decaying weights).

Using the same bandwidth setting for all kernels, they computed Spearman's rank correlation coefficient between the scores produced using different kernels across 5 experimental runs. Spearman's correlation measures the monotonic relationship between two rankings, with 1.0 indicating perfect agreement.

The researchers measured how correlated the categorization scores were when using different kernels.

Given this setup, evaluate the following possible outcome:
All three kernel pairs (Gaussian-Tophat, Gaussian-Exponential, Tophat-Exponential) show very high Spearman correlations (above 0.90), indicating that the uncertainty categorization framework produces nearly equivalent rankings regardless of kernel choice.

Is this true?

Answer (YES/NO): NO